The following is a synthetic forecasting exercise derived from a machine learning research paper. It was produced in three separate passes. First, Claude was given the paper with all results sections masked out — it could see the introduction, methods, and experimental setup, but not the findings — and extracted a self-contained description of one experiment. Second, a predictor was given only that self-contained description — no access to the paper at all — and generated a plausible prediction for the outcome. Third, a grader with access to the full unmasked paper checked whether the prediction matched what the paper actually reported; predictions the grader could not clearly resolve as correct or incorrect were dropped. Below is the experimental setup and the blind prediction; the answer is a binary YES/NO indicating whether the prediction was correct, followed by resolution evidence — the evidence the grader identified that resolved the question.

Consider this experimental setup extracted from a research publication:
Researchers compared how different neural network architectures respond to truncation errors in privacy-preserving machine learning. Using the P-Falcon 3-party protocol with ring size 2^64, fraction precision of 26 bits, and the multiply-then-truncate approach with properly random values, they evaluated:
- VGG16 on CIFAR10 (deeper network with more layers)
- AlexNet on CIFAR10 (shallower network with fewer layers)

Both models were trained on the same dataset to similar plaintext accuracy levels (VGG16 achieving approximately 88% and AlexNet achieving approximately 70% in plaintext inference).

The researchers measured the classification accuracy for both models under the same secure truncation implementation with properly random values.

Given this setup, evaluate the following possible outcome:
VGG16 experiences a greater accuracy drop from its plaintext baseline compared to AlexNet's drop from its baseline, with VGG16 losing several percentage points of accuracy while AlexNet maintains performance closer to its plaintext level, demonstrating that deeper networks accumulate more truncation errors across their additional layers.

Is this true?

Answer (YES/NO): NO